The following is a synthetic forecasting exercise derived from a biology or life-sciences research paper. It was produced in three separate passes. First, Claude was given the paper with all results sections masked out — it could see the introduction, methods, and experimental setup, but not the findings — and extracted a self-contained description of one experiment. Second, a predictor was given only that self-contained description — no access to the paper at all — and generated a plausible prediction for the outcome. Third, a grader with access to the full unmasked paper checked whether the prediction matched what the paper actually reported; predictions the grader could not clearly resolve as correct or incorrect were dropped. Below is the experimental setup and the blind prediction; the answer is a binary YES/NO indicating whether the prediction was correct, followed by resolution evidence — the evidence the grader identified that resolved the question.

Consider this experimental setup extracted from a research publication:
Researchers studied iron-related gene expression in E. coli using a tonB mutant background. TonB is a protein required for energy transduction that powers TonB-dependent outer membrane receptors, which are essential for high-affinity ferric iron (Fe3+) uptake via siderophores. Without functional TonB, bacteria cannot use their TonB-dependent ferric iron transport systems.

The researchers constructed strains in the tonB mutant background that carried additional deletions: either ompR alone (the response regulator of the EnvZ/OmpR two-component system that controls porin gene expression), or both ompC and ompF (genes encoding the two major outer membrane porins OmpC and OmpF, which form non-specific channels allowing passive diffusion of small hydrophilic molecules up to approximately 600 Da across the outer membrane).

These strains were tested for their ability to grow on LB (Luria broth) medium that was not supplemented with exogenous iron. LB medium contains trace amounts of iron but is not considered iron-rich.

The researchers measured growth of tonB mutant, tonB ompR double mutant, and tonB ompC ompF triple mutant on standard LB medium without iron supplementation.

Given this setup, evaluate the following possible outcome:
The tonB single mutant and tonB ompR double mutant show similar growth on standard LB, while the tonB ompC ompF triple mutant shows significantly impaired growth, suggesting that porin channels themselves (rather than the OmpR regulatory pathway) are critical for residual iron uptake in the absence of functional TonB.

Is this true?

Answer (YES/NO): NO